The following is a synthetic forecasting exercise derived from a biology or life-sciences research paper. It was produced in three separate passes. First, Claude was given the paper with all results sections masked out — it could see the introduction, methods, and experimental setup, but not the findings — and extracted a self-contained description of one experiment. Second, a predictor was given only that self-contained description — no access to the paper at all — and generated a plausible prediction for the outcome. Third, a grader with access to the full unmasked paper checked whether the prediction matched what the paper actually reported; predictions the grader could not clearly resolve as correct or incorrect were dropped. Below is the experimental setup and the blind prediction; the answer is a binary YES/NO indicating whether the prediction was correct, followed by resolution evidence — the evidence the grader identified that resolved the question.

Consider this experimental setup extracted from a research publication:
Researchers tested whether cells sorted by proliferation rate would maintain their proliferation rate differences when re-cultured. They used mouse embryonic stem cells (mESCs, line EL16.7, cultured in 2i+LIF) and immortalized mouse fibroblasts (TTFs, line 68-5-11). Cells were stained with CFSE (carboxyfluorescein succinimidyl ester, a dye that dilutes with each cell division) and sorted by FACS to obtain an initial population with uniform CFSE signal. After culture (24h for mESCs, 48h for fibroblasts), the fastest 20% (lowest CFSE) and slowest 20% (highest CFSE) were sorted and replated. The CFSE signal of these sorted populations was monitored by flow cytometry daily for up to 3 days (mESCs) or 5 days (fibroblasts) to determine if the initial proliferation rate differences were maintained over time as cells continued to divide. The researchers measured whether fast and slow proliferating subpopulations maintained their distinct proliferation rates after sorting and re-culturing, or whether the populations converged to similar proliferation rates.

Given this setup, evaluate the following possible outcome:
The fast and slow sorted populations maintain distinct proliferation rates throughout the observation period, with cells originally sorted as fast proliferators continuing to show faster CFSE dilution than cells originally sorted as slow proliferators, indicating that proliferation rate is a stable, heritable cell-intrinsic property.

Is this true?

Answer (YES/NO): NO